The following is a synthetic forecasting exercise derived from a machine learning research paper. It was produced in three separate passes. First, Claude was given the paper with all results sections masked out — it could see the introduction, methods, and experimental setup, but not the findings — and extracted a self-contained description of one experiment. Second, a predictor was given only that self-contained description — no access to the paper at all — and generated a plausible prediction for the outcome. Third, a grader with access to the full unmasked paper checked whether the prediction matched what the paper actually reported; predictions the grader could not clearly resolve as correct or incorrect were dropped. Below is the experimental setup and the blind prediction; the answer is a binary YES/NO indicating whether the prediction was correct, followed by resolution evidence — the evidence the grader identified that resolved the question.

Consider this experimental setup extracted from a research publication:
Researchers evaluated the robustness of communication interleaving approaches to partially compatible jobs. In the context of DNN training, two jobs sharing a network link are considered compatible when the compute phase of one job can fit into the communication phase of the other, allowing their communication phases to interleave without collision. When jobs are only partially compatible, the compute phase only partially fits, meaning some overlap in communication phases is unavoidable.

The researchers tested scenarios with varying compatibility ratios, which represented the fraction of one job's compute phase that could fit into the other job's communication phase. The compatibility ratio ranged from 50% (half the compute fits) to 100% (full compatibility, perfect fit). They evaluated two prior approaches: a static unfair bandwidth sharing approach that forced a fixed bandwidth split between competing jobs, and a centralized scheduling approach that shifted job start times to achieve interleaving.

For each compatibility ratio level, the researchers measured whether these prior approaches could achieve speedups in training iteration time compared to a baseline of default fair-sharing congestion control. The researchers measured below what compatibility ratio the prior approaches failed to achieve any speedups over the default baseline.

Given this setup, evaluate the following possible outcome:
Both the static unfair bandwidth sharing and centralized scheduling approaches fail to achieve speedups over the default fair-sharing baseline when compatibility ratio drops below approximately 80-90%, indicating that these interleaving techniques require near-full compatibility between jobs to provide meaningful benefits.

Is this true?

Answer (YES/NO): NO